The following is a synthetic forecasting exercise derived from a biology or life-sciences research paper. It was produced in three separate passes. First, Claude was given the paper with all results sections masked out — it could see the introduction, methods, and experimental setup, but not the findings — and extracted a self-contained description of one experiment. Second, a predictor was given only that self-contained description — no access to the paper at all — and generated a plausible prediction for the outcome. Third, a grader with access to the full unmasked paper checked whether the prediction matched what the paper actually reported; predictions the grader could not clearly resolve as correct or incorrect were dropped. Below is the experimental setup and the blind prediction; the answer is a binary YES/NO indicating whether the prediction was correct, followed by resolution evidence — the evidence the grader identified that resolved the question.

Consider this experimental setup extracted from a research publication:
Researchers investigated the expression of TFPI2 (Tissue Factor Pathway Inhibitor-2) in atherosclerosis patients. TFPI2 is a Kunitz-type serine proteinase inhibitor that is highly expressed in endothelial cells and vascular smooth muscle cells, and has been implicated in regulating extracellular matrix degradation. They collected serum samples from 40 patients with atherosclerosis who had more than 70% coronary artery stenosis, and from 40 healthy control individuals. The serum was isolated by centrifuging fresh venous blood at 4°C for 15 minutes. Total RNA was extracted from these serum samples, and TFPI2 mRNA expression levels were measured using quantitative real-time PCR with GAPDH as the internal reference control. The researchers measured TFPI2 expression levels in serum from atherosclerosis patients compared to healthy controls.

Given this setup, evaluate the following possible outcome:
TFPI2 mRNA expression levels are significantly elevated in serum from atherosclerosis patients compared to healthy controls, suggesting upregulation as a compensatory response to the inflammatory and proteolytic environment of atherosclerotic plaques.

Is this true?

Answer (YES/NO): NO